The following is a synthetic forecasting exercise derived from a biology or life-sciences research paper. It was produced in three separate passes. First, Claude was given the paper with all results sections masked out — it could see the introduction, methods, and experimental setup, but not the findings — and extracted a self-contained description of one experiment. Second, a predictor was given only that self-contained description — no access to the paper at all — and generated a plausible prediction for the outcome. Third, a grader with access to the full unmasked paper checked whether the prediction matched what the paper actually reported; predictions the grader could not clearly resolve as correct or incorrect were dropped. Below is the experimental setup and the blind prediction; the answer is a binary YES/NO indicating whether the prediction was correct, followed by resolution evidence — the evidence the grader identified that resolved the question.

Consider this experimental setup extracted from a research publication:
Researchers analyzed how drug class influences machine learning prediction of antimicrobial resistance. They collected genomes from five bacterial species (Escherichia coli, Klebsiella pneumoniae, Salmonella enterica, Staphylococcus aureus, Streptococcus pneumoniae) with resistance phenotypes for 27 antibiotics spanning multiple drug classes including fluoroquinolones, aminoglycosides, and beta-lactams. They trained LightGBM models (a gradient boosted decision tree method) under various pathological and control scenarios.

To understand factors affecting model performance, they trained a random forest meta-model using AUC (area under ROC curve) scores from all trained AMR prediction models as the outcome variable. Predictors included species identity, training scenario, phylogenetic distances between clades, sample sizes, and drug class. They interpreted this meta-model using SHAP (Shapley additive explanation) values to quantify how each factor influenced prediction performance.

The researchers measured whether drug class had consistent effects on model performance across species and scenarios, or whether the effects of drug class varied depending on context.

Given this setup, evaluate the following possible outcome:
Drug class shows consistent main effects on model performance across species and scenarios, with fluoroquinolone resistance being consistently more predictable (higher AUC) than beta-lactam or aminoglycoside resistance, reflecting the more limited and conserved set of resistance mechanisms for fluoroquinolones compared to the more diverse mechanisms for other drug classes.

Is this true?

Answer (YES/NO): NO